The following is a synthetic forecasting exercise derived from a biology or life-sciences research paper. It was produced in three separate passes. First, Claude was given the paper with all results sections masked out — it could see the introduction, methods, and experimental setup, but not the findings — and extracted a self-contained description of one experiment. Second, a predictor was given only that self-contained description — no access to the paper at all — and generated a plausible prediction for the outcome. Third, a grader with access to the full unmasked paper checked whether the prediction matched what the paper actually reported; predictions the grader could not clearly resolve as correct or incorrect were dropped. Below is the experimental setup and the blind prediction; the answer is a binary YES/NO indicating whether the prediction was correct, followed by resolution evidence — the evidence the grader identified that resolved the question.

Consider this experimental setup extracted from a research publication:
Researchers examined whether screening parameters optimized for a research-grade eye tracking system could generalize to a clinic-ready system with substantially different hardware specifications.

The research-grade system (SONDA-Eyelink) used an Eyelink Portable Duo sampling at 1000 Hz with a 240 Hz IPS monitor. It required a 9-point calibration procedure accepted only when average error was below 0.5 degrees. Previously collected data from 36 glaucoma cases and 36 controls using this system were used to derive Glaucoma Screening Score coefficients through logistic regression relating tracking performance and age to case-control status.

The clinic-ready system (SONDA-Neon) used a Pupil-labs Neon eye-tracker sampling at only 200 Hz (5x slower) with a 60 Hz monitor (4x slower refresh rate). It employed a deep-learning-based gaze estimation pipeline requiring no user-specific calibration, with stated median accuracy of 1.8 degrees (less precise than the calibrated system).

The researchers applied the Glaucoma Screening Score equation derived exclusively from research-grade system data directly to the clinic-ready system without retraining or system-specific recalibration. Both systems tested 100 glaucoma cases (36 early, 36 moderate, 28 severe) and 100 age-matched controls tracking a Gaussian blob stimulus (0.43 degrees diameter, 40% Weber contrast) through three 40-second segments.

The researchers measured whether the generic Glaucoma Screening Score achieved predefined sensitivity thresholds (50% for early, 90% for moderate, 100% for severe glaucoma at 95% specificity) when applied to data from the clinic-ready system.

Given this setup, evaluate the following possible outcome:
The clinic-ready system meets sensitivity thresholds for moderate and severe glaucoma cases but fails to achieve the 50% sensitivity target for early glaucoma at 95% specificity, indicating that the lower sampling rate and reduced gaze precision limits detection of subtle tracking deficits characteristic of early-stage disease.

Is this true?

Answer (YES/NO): NO